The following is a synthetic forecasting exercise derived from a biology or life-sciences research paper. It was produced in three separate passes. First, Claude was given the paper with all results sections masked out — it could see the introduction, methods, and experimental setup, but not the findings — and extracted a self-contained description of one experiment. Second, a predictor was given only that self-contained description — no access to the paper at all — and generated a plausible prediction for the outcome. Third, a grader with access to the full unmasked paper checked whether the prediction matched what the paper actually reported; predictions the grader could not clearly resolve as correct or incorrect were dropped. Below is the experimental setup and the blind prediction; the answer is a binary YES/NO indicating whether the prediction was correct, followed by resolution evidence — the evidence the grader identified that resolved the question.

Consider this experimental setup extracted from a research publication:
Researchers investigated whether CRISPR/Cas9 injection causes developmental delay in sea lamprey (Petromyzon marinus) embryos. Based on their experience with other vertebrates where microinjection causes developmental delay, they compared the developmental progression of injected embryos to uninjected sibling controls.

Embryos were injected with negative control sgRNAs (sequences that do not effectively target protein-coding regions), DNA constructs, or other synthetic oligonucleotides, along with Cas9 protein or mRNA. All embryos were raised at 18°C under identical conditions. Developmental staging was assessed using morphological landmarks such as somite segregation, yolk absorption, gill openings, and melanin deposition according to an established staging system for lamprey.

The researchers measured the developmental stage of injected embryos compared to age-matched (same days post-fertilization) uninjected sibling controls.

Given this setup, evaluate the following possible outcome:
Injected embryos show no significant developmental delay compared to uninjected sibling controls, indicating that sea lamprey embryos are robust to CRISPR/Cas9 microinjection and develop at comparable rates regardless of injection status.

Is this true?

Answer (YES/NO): NO